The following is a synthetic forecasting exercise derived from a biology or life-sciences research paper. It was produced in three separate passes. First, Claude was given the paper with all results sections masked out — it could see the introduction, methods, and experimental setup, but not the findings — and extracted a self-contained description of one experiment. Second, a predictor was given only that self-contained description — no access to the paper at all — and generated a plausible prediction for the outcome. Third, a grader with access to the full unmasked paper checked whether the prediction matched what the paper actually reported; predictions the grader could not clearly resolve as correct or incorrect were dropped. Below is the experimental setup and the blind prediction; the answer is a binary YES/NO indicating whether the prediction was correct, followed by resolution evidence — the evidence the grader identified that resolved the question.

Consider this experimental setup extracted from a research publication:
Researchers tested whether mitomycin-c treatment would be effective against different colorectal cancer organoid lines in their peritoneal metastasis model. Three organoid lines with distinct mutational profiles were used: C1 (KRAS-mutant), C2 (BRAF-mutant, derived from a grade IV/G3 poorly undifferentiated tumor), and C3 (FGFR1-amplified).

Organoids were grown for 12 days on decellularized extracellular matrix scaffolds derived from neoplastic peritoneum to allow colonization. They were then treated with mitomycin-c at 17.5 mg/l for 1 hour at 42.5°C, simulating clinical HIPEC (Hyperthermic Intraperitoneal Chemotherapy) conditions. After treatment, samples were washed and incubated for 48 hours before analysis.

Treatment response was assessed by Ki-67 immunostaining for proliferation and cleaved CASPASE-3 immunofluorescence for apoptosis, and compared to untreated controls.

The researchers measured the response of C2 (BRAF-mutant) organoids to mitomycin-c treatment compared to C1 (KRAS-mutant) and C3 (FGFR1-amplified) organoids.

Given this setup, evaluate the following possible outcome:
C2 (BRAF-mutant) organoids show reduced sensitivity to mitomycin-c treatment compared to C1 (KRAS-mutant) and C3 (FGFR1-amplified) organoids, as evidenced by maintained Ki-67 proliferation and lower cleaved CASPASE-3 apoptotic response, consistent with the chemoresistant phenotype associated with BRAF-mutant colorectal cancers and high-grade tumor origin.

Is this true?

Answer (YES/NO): YES